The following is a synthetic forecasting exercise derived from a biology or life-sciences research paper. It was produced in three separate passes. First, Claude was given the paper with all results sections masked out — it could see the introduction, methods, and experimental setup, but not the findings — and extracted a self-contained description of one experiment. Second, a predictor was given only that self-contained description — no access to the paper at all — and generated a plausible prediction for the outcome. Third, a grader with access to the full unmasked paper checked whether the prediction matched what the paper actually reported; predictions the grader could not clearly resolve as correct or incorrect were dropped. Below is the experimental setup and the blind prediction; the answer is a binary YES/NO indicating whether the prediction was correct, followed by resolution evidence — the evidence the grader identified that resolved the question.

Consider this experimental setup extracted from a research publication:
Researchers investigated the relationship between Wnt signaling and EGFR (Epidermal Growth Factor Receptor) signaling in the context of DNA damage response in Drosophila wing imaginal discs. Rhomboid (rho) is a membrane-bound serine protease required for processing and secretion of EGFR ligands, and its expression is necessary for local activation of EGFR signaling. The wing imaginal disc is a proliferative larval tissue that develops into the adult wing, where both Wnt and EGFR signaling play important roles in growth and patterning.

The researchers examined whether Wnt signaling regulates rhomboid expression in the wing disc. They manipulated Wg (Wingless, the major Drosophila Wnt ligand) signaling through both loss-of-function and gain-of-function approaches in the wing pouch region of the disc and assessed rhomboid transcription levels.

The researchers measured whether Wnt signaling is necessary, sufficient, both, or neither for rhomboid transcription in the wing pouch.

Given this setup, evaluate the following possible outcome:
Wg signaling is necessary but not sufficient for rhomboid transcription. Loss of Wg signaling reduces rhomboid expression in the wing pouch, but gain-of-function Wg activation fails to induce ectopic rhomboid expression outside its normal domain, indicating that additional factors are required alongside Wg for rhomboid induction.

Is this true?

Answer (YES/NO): NO